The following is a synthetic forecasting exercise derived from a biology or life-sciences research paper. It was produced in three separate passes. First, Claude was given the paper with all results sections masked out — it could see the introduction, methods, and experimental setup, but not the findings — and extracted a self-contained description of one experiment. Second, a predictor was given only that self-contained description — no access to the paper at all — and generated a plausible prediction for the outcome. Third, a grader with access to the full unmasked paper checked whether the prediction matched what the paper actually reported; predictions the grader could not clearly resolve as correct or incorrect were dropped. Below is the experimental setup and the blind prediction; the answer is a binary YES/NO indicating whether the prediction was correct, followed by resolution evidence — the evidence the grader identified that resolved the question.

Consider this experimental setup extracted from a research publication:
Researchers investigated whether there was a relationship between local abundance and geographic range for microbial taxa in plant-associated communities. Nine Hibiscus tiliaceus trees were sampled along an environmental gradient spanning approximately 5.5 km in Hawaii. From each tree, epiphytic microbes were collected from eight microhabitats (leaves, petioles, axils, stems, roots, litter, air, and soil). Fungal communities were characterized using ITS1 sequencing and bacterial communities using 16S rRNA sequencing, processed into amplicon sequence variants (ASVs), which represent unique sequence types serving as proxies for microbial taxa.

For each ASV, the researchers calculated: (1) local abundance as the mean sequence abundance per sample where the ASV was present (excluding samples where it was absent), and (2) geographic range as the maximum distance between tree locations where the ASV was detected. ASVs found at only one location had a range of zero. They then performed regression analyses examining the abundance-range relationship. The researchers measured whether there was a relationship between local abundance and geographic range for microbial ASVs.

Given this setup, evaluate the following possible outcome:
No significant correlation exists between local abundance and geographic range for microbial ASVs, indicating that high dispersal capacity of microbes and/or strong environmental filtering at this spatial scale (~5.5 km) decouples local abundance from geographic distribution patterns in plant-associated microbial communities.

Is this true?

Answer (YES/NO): NO